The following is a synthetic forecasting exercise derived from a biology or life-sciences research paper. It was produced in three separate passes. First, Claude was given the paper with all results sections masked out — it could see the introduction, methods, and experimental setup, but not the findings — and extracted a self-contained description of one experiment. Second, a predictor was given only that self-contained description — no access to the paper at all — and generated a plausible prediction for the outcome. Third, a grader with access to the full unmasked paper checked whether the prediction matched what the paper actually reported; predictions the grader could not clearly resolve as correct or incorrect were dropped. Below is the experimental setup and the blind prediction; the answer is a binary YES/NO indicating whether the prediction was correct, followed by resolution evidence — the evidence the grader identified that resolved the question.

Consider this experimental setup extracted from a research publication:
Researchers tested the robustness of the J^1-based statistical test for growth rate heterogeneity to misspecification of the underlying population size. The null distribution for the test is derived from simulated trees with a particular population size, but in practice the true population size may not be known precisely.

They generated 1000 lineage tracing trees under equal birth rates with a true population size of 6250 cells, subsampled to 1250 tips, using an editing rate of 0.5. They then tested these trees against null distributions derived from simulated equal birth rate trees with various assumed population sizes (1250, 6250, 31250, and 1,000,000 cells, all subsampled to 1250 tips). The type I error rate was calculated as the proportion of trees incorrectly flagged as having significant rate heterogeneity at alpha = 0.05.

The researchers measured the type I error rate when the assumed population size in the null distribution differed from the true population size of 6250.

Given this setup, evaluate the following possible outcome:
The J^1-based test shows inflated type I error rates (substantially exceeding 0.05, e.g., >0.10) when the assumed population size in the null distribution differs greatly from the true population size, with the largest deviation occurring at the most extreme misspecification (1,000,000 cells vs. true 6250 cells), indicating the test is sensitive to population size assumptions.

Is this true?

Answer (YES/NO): NO